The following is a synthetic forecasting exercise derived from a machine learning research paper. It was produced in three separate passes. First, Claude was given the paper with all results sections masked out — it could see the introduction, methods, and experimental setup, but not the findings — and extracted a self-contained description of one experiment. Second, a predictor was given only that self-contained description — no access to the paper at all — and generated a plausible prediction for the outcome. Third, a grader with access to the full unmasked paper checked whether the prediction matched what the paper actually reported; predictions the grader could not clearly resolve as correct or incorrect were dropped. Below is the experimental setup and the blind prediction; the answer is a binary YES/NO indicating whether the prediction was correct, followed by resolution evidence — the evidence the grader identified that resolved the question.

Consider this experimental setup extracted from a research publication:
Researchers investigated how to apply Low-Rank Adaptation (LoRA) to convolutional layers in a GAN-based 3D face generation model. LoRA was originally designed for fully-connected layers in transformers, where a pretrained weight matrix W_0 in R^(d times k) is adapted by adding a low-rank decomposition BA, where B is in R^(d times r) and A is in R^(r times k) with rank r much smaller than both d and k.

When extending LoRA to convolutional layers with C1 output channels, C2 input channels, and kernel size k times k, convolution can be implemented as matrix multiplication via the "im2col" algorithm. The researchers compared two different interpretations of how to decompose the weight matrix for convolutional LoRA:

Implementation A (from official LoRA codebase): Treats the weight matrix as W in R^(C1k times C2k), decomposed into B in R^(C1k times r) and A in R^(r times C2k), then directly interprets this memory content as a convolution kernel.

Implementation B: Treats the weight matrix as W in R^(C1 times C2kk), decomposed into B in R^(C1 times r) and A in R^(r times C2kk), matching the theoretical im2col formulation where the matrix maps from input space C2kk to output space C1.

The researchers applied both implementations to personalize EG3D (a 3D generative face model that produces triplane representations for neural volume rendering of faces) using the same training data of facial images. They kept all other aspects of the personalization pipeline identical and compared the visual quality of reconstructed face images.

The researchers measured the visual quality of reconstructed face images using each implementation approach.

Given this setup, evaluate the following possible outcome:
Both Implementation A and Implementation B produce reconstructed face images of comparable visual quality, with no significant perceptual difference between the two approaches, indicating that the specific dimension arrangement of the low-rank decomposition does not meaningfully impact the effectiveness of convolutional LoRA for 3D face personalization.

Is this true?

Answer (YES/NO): NO